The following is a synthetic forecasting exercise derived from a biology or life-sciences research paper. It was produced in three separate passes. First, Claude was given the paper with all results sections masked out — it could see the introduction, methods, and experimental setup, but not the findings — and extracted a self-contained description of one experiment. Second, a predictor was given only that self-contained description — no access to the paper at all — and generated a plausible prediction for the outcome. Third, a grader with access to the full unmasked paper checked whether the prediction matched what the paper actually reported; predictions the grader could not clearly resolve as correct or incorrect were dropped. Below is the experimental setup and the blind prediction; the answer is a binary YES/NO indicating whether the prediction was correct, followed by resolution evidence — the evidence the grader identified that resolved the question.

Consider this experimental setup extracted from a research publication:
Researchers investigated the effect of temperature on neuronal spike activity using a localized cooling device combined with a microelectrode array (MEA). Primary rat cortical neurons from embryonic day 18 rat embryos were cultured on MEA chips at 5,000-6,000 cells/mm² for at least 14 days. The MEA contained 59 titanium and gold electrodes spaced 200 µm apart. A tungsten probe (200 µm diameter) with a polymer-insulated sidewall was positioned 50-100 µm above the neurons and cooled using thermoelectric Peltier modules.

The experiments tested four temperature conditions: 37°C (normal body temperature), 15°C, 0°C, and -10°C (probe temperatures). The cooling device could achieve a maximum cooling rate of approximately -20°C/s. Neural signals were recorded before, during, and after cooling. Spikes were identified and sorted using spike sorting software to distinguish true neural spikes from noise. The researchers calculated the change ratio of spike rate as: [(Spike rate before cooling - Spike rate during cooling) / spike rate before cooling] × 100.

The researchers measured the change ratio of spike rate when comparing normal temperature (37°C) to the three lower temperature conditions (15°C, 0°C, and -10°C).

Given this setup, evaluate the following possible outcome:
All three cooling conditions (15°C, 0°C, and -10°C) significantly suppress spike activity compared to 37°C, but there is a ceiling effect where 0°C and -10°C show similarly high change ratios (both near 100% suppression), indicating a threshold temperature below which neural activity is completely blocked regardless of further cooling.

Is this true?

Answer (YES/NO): NO